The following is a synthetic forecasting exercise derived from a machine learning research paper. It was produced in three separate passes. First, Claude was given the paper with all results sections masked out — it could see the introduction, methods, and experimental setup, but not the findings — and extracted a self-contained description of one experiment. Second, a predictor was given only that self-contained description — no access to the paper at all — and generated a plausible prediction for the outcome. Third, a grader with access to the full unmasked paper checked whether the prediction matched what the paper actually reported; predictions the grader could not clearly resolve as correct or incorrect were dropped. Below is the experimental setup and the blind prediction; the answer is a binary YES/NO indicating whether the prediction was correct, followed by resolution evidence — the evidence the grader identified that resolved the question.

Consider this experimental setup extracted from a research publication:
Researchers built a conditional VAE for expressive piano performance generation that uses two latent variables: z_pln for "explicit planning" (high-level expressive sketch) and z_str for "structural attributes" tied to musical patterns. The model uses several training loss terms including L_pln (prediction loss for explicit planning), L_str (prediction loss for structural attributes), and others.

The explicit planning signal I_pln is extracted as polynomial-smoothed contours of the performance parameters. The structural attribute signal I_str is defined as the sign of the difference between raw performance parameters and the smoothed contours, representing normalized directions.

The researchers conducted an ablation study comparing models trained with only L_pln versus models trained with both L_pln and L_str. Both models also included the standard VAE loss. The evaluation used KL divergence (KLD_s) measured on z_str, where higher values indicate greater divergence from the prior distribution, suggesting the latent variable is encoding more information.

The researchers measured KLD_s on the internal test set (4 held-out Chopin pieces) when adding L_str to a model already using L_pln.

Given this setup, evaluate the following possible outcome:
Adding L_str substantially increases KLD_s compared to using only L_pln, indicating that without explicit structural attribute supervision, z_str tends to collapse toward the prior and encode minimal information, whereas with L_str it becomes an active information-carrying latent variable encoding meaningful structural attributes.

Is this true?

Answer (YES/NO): YES